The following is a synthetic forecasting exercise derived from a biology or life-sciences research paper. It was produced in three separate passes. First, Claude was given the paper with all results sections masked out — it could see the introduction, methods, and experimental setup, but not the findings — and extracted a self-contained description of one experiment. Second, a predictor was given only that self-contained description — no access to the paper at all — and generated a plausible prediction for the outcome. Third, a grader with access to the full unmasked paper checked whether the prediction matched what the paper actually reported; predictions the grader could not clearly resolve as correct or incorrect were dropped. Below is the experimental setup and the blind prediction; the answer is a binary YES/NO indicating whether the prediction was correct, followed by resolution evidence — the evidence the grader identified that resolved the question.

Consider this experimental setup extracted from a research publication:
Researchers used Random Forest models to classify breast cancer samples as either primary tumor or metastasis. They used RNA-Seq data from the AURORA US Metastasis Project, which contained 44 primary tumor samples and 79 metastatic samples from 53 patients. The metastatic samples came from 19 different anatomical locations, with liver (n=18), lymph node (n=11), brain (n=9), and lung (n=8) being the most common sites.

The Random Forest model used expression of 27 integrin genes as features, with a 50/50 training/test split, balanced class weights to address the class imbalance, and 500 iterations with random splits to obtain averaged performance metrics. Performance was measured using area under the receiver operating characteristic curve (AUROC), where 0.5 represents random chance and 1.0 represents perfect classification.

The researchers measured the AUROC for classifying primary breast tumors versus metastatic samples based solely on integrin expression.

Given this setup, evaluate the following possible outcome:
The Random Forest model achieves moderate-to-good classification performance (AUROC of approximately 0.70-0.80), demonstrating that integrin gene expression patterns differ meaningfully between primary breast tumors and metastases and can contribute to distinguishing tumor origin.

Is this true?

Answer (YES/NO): NO